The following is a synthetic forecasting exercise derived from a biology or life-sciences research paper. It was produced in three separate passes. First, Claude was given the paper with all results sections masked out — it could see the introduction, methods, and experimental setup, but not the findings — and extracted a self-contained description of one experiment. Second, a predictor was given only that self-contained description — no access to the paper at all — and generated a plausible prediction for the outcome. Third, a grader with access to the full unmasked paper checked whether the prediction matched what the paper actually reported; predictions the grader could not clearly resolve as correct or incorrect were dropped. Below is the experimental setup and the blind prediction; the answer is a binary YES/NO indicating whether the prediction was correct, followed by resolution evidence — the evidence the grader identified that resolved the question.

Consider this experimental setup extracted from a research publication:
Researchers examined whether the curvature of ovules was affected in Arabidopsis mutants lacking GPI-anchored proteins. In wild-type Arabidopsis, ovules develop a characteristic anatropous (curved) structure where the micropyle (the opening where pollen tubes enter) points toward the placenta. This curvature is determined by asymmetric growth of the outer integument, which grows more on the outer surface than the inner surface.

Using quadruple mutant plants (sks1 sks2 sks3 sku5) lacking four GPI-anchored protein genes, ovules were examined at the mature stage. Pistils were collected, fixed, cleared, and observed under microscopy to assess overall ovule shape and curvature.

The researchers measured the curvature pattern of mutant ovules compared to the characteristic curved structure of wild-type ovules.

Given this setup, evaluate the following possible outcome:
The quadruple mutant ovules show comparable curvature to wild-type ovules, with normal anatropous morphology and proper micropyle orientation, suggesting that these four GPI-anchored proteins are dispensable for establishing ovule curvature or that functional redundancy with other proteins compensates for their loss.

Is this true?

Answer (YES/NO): NO